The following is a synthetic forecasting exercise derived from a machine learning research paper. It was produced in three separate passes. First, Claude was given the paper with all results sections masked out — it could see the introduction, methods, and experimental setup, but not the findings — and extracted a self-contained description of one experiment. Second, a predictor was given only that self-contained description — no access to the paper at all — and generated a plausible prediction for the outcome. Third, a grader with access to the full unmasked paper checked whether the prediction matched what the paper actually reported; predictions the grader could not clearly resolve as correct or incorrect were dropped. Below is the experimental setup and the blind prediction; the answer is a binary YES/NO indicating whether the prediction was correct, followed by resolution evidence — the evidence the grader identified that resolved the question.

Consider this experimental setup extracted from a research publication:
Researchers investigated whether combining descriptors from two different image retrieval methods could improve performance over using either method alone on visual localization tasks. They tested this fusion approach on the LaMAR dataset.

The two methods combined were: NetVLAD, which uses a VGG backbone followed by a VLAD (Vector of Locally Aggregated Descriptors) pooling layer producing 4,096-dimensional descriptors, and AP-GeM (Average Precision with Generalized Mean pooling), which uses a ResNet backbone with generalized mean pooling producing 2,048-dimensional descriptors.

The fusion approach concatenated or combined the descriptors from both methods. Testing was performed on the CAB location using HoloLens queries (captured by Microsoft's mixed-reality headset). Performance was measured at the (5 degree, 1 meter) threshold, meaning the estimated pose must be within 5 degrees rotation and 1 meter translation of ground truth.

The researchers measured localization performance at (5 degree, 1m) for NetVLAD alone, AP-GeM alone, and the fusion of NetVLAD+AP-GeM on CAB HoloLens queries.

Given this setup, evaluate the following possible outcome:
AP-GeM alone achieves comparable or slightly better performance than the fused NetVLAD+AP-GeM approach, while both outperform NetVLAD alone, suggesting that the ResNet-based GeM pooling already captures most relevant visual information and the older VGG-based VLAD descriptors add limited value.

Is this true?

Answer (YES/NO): NO